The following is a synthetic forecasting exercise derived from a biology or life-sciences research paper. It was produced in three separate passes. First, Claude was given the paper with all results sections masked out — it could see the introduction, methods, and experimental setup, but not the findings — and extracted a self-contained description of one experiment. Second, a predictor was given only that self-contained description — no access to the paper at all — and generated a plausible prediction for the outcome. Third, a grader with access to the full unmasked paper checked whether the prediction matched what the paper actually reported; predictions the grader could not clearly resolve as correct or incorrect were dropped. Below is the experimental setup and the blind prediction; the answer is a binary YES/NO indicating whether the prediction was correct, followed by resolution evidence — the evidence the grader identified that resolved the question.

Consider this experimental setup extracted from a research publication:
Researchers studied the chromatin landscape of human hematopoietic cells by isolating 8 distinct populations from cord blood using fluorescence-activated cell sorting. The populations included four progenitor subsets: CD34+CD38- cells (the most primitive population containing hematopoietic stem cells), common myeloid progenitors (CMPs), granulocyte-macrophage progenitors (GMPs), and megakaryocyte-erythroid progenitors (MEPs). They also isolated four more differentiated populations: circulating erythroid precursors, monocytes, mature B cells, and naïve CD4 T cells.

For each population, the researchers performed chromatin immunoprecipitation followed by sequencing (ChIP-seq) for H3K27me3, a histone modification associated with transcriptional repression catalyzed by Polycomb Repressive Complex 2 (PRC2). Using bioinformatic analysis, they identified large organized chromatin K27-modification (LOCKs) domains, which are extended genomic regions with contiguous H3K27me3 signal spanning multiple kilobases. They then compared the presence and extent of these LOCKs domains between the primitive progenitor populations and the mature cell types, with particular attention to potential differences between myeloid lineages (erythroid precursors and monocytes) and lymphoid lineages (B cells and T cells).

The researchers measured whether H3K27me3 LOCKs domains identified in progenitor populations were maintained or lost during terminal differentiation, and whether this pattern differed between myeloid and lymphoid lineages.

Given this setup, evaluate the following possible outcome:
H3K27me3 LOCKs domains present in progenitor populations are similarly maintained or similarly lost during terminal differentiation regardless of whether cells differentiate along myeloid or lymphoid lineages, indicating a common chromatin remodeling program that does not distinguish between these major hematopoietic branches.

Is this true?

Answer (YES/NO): NO